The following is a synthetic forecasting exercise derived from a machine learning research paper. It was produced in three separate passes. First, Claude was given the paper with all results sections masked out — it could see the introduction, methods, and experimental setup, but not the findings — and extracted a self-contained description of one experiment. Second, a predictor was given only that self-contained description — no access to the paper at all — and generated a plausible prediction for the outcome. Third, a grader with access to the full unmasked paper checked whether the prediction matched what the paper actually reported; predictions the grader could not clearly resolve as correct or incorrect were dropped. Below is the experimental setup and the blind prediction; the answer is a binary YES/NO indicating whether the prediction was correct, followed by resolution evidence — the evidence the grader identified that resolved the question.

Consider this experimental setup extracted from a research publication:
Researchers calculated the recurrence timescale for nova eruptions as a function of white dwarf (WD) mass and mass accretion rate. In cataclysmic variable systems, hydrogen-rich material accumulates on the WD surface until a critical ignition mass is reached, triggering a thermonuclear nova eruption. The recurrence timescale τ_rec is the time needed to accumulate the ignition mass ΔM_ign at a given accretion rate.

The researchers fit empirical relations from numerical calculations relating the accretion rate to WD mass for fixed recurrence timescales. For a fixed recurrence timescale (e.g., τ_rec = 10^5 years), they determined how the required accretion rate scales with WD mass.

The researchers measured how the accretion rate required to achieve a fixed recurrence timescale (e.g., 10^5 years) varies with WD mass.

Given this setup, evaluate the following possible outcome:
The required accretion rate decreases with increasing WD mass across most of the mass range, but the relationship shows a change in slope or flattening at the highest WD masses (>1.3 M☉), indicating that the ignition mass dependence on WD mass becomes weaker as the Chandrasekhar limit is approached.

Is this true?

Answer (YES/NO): NO